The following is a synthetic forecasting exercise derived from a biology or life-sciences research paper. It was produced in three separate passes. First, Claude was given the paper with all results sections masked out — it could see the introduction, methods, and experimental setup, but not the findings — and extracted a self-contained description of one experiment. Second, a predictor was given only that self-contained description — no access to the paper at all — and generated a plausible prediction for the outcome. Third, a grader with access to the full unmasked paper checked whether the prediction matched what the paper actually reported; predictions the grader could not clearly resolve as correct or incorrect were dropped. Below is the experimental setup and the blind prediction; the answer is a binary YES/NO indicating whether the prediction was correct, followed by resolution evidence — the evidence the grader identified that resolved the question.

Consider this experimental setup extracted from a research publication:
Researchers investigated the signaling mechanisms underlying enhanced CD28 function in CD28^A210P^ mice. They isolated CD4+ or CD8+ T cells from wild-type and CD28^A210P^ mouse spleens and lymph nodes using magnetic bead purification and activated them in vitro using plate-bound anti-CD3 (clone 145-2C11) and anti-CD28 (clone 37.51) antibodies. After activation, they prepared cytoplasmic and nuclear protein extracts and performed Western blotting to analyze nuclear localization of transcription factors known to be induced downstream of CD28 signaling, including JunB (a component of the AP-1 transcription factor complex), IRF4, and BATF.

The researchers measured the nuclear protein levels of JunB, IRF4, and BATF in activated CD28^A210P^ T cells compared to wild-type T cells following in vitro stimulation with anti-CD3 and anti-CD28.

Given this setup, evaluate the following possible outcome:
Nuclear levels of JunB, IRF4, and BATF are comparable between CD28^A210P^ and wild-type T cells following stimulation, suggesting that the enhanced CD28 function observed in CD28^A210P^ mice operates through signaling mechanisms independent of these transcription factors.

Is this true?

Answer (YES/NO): NO